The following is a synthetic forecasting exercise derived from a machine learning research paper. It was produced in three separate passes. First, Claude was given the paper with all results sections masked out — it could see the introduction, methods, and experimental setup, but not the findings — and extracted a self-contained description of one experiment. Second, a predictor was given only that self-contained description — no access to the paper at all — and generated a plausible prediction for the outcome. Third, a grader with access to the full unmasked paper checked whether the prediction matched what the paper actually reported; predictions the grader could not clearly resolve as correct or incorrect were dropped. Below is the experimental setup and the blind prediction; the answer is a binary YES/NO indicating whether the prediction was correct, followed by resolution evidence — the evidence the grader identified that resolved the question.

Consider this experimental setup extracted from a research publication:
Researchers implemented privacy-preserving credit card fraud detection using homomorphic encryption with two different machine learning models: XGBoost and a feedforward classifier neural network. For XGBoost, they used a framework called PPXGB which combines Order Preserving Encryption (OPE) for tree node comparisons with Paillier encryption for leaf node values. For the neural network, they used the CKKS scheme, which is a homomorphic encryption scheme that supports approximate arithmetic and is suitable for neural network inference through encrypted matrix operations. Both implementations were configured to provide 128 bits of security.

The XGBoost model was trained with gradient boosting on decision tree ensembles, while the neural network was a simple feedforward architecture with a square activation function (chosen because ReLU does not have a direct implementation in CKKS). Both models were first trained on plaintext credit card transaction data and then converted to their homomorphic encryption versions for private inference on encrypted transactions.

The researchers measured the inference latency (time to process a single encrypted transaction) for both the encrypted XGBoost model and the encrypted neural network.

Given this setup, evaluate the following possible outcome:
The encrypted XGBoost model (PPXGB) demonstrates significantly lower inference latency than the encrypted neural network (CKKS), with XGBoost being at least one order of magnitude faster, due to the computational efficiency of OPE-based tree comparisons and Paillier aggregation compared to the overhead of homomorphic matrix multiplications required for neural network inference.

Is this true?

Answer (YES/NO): YES